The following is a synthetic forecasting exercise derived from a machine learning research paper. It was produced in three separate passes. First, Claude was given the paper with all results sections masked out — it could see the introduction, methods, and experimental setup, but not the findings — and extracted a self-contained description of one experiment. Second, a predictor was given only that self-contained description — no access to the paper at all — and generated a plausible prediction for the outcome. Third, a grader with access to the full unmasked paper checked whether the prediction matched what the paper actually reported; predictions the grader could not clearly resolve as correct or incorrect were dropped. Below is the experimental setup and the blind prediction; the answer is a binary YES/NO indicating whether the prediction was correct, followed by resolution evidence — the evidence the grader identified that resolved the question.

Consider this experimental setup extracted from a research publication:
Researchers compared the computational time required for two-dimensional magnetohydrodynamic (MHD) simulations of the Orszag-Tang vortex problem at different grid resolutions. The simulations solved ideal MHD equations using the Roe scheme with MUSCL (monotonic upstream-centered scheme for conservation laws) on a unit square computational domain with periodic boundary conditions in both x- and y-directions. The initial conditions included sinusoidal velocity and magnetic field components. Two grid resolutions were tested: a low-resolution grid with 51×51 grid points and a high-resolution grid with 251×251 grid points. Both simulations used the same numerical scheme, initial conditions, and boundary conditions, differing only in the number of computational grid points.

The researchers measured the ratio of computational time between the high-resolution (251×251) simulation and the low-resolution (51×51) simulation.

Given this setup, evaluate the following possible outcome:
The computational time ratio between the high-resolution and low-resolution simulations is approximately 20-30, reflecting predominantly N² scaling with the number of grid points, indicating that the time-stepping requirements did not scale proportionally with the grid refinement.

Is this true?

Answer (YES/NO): NO